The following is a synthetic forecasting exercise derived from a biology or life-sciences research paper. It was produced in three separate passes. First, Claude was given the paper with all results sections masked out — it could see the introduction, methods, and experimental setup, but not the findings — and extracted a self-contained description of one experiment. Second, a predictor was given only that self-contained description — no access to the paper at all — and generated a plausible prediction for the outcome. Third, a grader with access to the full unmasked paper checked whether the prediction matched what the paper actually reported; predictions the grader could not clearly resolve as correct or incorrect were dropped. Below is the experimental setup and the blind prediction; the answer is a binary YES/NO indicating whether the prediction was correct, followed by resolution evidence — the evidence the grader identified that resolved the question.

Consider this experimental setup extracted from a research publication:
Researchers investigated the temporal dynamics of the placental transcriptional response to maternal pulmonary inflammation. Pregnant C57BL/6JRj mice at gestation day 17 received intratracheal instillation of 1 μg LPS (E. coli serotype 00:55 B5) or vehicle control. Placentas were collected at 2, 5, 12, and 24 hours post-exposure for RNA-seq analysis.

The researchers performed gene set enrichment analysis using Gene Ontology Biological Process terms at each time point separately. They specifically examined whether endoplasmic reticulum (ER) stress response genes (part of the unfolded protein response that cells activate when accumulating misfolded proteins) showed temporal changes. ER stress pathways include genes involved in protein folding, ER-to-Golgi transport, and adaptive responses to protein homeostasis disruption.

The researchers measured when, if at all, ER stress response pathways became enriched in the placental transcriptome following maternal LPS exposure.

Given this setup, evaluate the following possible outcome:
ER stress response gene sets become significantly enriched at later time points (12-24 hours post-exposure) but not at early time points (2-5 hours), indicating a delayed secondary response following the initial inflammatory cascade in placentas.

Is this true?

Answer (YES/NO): YES